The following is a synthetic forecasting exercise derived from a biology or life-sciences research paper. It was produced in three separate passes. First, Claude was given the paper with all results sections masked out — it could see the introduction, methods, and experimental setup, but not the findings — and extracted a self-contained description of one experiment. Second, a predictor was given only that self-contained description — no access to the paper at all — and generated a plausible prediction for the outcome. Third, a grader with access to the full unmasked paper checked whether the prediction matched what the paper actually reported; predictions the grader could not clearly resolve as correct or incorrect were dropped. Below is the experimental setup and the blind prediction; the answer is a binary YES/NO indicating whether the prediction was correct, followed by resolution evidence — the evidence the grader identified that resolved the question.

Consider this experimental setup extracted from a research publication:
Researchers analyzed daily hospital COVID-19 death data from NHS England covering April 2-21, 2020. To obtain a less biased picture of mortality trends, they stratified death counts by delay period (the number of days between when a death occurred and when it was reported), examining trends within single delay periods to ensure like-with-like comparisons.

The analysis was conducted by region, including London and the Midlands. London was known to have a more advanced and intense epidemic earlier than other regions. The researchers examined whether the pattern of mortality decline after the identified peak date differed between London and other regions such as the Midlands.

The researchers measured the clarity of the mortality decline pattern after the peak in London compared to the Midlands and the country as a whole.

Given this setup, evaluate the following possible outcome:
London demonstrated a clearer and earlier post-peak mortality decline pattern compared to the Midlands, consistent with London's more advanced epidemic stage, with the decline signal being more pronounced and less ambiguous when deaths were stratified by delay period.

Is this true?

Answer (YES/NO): NO